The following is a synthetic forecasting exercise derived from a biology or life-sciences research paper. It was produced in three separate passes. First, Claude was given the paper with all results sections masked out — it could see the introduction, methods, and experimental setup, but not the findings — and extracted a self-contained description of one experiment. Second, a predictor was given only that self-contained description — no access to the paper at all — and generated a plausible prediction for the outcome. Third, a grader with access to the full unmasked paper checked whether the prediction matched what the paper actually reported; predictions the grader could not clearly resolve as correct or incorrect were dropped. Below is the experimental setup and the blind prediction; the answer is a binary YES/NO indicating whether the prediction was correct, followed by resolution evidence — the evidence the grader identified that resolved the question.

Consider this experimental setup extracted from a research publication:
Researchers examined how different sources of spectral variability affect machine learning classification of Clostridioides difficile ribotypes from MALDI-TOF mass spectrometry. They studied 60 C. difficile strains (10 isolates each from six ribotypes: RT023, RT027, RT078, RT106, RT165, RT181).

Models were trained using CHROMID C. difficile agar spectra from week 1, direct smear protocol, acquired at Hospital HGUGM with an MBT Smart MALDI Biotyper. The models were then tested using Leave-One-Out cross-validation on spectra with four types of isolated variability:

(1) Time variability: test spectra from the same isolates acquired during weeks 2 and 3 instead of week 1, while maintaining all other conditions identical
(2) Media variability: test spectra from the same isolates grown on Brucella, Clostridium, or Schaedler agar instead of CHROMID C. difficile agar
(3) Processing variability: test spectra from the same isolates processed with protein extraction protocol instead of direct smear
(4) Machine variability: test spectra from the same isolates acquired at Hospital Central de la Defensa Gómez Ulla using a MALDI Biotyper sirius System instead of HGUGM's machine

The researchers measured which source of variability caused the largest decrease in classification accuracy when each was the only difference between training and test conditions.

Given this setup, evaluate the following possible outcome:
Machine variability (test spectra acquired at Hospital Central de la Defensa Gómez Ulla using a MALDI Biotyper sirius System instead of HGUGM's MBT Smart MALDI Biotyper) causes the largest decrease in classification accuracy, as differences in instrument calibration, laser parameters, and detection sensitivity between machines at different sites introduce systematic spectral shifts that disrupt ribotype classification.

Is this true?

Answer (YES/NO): NO